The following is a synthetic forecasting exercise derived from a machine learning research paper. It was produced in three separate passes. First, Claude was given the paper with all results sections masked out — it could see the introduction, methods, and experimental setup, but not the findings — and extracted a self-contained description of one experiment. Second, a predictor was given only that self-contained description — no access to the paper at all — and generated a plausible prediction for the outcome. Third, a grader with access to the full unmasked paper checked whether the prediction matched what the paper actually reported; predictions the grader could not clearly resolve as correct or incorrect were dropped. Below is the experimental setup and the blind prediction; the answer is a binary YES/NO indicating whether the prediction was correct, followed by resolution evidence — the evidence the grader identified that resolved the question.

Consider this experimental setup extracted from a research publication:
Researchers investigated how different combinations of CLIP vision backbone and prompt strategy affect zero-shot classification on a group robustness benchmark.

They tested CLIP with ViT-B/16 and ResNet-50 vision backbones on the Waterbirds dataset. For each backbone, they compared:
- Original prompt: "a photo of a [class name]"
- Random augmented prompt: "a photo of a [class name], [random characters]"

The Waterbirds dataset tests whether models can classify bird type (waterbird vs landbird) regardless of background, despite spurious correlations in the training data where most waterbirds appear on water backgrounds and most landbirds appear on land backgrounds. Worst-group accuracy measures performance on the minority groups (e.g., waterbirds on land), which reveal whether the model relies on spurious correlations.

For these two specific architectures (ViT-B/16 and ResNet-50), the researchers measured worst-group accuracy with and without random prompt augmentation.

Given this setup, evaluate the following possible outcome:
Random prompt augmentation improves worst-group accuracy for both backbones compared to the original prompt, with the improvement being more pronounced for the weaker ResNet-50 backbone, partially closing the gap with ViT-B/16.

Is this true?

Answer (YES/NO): NO